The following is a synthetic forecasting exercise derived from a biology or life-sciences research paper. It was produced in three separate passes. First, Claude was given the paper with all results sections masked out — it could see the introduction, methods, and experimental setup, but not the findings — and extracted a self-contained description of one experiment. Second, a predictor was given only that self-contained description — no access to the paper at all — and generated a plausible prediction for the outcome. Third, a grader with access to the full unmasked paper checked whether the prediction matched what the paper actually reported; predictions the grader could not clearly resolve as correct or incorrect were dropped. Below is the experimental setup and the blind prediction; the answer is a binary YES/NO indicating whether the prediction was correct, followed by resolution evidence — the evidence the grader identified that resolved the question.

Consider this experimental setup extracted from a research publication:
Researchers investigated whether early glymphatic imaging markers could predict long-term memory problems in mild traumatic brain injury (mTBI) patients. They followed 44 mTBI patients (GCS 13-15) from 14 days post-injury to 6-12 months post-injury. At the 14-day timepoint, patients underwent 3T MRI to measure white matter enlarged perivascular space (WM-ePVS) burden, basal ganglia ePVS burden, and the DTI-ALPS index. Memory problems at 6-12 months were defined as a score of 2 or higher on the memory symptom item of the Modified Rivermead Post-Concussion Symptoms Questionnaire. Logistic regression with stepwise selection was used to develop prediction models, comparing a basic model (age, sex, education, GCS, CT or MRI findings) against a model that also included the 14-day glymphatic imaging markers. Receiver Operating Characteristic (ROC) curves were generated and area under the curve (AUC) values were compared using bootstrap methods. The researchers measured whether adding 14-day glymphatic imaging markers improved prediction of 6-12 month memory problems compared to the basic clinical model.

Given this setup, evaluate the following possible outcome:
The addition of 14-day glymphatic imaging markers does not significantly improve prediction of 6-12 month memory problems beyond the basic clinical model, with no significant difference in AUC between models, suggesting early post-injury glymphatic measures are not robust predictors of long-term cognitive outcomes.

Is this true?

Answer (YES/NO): NO